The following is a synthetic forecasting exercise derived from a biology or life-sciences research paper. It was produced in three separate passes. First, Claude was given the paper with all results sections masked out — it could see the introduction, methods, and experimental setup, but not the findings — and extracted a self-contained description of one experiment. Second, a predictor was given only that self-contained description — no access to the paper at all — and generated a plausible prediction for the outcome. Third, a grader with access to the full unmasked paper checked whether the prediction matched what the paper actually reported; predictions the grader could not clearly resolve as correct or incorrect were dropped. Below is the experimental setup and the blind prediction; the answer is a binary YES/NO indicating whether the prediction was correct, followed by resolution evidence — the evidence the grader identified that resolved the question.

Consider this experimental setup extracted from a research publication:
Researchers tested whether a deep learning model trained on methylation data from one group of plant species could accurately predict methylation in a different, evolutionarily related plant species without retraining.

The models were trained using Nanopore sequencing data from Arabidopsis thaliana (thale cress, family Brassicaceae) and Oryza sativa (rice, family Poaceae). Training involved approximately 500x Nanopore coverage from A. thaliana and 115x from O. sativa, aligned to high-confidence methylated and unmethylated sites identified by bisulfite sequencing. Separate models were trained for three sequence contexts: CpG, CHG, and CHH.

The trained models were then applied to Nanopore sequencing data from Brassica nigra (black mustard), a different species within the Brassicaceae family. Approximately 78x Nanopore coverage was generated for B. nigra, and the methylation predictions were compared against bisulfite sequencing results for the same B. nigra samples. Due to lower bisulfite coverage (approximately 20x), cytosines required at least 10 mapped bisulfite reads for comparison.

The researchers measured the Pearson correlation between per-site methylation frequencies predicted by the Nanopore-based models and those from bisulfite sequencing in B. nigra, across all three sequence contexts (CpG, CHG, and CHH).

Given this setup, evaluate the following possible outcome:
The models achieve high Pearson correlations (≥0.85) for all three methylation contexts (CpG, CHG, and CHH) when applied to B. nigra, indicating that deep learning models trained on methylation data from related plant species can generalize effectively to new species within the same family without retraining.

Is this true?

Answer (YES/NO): NO